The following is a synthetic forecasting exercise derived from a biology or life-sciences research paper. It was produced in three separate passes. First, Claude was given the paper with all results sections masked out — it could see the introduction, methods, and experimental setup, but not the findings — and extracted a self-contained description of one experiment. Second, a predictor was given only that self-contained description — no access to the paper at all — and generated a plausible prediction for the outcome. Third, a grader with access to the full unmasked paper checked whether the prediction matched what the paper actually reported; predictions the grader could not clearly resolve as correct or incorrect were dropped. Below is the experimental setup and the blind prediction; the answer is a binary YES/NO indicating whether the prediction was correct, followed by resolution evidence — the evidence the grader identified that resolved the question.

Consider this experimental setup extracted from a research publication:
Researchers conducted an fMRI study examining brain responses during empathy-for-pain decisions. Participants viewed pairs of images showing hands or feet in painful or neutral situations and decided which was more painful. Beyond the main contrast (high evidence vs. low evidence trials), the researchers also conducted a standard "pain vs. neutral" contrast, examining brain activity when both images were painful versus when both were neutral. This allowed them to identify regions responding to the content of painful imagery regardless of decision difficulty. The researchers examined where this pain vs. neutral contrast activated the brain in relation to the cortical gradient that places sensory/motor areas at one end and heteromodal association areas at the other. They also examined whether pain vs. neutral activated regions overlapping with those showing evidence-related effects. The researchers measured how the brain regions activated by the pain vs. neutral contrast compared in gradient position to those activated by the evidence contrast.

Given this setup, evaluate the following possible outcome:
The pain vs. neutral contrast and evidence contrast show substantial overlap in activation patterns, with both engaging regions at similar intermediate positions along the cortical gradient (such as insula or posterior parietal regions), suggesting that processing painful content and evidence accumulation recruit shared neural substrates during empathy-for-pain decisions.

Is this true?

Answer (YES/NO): NO